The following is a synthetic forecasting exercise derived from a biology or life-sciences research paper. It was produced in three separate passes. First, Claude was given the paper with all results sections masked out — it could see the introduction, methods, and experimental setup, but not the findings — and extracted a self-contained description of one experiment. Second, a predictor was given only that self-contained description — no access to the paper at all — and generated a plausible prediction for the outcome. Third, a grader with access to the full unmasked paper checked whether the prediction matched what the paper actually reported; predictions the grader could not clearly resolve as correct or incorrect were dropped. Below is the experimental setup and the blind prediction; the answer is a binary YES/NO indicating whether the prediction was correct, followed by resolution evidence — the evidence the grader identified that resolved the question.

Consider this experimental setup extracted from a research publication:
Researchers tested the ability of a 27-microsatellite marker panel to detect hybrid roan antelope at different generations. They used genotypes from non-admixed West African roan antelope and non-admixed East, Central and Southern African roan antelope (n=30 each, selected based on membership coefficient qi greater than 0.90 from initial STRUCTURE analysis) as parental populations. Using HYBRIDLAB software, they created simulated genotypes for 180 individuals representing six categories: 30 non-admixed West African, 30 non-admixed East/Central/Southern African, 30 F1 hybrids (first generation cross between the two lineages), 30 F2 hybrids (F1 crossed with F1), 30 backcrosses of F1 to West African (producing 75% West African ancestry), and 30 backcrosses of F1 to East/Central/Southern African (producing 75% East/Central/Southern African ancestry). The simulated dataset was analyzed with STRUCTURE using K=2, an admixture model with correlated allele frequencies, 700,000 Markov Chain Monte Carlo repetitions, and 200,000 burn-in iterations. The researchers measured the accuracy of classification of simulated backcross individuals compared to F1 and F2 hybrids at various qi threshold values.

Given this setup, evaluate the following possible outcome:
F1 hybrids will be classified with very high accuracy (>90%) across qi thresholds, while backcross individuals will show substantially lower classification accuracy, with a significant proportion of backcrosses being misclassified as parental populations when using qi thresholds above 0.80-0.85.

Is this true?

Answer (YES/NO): NO